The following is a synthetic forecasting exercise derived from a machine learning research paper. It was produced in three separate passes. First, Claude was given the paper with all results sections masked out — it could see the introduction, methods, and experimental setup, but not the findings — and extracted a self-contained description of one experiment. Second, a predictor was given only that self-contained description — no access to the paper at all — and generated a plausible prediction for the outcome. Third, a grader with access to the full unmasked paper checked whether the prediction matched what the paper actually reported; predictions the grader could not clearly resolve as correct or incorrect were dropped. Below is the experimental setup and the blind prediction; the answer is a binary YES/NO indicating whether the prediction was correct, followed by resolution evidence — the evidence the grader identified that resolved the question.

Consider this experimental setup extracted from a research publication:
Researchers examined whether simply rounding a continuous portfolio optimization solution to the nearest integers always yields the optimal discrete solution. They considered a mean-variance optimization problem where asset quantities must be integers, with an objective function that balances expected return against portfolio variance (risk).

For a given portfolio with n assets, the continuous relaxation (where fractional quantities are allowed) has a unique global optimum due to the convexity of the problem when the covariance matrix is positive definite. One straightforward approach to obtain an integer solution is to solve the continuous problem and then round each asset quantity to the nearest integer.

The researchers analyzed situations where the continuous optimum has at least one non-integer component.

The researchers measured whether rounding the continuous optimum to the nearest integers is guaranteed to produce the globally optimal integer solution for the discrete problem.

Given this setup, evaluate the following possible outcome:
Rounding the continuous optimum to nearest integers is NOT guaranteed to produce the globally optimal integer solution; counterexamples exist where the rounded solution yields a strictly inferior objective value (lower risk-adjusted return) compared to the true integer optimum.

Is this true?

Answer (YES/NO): YES